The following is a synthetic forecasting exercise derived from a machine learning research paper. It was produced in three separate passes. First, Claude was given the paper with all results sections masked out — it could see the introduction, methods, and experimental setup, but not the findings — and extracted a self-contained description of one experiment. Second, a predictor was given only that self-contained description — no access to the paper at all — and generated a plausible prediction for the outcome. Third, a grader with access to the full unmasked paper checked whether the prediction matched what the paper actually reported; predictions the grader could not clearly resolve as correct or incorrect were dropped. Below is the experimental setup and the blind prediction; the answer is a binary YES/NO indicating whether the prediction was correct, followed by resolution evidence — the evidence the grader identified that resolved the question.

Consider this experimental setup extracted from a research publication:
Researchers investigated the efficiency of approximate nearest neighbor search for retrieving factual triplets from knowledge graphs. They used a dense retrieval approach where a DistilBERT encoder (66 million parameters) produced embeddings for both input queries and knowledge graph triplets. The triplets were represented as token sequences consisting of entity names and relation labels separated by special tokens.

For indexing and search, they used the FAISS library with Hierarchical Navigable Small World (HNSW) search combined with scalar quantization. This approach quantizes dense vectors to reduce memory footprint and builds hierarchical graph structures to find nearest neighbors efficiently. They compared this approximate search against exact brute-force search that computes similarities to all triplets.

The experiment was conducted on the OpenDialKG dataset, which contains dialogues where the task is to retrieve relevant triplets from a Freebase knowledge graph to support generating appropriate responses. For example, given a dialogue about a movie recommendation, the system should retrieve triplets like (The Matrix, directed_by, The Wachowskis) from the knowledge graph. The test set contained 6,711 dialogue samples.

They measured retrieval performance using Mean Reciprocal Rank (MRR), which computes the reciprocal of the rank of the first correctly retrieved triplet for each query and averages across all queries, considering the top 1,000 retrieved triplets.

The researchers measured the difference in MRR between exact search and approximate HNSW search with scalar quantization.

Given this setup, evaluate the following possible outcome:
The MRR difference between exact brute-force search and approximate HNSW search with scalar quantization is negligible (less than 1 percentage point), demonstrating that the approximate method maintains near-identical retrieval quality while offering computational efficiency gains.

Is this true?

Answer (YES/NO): YES